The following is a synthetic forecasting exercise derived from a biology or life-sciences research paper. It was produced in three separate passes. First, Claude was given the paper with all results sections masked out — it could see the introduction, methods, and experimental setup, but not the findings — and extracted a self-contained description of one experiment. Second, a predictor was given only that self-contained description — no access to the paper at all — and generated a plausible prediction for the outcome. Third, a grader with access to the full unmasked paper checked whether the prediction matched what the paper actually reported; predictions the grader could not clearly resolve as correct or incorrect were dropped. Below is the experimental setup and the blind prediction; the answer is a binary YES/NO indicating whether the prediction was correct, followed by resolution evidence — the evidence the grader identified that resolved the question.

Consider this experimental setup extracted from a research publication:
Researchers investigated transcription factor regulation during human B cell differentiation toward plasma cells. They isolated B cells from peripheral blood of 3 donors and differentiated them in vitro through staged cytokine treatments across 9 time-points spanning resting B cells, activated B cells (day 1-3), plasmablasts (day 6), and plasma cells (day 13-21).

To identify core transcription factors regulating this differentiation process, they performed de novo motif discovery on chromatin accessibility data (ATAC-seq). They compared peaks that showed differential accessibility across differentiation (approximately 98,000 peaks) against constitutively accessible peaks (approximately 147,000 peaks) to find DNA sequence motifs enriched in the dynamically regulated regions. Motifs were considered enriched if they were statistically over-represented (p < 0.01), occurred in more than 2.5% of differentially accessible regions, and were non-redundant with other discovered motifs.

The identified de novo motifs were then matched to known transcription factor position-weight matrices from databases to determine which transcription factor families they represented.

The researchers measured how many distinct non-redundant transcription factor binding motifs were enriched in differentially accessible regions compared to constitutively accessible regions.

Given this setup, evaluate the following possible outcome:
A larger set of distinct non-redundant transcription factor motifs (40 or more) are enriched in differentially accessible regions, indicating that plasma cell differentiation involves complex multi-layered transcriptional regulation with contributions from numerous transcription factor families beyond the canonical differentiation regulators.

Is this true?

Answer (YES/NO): NO